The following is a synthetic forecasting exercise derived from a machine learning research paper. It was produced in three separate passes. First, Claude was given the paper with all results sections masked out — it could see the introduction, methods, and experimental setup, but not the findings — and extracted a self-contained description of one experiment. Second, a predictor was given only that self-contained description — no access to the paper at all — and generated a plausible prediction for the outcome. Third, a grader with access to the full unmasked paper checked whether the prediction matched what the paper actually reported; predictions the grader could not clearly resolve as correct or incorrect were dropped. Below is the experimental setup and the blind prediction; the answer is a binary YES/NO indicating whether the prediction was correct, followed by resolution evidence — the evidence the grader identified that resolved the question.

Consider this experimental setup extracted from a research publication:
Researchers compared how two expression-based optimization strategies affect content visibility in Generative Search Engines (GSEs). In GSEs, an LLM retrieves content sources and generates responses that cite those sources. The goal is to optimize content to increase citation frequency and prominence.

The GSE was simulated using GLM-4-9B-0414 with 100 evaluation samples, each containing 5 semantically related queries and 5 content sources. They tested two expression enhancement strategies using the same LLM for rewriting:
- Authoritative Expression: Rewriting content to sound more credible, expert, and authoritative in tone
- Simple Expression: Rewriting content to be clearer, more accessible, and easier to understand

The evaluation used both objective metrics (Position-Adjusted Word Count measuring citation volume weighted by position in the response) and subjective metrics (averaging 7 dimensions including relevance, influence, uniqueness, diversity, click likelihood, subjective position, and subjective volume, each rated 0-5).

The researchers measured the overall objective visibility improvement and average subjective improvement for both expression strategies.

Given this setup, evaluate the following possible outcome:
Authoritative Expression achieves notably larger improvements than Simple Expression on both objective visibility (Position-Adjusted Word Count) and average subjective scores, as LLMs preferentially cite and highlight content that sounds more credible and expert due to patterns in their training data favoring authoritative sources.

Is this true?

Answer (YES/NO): NO